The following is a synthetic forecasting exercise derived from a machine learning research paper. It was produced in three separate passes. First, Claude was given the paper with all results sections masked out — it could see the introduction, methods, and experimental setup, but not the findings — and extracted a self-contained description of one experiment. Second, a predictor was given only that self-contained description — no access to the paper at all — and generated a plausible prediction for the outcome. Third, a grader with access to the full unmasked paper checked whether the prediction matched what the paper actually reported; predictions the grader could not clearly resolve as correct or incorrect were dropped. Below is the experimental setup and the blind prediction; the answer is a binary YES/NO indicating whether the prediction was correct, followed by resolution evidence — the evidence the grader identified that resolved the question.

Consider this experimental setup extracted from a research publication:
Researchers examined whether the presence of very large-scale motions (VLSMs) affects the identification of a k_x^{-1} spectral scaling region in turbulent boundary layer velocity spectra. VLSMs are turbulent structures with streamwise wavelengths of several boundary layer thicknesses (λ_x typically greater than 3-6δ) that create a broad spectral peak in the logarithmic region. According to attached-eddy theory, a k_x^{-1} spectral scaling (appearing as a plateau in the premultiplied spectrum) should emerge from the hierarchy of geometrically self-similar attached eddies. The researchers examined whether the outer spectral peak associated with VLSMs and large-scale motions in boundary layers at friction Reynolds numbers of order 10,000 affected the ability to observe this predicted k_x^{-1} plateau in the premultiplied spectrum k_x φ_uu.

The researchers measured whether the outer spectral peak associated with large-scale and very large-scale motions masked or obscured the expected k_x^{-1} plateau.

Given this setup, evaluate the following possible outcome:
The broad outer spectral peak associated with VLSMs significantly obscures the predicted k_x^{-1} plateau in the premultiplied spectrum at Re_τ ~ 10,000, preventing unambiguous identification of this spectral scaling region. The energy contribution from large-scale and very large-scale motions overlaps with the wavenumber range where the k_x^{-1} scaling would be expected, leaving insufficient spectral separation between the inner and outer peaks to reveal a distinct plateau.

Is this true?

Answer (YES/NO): YES